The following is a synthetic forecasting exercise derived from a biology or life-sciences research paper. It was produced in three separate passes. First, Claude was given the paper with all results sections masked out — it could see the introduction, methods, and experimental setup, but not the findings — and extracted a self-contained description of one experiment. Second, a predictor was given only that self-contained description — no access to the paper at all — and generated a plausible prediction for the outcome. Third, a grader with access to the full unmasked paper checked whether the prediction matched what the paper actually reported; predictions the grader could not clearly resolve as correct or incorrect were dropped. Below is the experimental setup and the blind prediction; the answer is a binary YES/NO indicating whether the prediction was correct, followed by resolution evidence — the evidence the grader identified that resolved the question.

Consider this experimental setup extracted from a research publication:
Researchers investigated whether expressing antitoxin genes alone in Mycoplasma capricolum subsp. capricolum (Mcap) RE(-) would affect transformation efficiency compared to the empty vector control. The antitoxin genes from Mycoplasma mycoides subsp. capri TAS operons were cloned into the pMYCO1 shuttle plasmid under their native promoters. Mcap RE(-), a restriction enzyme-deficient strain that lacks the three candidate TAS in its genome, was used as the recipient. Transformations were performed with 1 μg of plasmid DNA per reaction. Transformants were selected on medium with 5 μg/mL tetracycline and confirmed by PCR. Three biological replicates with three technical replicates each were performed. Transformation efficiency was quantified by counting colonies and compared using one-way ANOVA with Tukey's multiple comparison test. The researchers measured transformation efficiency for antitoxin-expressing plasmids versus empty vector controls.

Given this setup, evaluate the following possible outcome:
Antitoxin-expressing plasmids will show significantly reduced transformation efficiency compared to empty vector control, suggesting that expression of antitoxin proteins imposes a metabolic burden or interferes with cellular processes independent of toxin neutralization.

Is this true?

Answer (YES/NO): NO